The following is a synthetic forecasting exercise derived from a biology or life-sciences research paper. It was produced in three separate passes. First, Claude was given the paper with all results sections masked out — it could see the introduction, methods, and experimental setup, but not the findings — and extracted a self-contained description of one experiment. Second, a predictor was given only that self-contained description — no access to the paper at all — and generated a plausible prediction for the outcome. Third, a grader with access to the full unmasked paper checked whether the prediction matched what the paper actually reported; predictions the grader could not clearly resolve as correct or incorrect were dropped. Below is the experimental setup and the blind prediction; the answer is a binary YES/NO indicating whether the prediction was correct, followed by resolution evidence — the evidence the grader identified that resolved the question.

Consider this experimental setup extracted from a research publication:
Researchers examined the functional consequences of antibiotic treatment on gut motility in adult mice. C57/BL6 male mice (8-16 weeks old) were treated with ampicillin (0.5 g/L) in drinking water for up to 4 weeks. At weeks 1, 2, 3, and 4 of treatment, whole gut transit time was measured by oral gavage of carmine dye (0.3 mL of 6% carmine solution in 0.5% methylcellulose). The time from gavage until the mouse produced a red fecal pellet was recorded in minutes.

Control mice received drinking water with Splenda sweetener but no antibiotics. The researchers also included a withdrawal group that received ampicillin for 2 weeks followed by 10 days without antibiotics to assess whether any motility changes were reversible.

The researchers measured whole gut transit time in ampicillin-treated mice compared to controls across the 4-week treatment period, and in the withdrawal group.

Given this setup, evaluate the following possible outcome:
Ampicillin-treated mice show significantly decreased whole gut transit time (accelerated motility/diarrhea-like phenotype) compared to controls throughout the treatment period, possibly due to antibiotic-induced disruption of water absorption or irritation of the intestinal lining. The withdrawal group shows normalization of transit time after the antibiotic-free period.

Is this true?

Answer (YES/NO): NO